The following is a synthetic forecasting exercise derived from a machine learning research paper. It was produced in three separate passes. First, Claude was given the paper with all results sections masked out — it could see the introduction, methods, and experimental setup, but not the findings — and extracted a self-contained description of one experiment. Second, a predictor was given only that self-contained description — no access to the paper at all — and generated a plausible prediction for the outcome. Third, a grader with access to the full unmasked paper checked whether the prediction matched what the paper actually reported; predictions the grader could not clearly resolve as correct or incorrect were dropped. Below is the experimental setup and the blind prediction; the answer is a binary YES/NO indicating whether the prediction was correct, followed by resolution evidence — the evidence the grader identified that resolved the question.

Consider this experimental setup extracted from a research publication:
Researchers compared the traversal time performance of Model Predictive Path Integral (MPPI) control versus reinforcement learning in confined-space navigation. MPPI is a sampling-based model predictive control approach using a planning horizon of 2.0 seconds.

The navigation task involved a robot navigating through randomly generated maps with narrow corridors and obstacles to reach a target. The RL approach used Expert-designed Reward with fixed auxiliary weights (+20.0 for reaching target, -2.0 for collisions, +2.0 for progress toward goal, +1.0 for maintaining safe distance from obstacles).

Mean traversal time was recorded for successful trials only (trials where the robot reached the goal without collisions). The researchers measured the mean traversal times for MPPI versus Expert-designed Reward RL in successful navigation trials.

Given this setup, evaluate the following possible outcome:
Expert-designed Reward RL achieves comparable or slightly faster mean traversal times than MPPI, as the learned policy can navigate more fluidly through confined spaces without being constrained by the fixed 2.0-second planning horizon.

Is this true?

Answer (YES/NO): NO